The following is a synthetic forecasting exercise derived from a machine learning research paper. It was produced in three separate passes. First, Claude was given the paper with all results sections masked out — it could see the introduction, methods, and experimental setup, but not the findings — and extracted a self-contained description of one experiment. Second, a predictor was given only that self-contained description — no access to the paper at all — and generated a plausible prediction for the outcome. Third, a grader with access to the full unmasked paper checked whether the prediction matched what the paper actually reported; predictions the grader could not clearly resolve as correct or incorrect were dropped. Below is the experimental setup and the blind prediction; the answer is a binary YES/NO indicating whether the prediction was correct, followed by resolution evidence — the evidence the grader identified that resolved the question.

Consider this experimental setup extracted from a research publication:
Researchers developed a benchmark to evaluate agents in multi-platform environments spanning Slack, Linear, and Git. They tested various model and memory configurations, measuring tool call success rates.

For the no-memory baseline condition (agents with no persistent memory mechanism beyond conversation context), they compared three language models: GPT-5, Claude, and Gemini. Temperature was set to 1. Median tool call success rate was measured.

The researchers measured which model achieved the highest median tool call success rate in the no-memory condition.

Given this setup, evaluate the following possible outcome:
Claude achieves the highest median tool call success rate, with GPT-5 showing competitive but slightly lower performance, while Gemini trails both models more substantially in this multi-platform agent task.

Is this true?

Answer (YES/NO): YES